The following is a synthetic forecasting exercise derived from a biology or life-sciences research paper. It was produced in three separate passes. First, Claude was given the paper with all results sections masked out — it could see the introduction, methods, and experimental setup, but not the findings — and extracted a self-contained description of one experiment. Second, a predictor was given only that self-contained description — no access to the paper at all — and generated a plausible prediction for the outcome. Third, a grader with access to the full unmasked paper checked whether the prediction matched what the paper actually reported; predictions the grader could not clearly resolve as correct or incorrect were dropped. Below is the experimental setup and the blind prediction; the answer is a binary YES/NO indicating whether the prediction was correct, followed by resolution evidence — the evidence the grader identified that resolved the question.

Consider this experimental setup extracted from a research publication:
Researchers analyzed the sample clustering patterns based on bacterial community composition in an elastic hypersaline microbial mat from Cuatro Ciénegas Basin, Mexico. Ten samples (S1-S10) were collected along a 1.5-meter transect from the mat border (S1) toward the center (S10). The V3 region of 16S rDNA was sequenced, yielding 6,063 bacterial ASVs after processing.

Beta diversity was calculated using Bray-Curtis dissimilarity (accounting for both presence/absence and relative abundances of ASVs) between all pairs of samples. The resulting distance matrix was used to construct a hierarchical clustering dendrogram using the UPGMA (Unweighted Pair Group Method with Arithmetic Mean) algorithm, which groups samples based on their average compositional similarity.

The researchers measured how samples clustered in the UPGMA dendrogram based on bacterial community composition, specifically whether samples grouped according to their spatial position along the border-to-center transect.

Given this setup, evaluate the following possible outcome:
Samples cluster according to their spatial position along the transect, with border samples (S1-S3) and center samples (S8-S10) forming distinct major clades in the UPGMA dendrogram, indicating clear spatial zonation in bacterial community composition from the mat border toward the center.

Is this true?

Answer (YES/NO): NO